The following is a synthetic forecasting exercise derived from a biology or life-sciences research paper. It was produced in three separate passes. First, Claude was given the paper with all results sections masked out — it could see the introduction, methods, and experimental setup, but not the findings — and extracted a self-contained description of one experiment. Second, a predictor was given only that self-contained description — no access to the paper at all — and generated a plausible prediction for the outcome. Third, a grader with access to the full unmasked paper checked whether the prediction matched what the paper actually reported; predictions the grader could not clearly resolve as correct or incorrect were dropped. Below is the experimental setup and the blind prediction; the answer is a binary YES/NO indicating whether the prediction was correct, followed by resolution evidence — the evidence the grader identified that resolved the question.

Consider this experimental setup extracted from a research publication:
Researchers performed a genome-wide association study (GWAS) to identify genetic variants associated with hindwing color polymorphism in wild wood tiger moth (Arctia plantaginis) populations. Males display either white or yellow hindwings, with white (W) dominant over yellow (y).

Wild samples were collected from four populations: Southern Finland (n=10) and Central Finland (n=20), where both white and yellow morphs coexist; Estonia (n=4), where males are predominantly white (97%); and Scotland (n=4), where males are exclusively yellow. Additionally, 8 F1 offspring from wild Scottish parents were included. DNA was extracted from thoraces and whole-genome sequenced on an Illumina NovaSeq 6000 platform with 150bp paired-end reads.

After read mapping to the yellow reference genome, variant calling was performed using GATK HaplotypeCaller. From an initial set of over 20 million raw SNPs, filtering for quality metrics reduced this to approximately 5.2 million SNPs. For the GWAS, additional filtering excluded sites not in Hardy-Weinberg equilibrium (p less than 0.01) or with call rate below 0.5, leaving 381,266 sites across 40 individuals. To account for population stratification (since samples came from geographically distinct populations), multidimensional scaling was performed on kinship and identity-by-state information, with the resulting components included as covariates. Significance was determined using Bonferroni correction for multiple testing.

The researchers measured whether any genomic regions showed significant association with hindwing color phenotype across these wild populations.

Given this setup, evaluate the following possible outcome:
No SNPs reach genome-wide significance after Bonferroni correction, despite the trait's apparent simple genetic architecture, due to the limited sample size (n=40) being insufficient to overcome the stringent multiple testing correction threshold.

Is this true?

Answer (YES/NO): NO